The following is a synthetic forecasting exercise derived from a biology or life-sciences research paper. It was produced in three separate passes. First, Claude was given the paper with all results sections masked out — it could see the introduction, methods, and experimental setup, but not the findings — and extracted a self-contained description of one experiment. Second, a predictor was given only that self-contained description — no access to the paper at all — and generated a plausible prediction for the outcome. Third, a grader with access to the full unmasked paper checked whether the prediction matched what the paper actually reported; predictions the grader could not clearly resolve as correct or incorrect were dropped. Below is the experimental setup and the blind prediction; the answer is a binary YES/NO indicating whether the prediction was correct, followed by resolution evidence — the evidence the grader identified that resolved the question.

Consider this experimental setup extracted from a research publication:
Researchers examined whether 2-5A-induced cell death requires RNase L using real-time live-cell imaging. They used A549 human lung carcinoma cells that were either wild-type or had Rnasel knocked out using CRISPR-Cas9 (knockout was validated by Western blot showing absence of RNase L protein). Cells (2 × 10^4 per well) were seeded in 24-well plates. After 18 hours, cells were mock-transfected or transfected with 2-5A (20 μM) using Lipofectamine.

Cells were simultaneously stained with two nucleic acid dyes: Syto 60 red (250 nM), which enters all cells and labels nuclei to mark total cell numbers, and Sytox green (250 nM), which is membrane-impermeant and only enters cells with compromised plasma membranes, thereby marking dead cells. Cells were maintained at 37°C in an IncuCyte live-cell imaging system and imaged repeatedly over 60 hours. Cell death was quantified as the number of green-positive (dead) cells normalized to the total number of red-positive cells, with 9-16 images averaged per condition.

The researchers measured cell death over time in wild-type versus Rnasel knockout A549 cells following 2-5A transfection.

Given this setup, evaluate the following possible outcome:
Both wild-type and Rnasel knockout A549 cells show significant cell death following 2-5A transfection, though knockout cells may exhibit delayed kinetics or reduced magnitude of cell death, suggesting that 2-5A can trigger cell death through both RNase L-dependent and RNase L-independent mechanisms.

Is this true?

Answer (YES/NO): NO